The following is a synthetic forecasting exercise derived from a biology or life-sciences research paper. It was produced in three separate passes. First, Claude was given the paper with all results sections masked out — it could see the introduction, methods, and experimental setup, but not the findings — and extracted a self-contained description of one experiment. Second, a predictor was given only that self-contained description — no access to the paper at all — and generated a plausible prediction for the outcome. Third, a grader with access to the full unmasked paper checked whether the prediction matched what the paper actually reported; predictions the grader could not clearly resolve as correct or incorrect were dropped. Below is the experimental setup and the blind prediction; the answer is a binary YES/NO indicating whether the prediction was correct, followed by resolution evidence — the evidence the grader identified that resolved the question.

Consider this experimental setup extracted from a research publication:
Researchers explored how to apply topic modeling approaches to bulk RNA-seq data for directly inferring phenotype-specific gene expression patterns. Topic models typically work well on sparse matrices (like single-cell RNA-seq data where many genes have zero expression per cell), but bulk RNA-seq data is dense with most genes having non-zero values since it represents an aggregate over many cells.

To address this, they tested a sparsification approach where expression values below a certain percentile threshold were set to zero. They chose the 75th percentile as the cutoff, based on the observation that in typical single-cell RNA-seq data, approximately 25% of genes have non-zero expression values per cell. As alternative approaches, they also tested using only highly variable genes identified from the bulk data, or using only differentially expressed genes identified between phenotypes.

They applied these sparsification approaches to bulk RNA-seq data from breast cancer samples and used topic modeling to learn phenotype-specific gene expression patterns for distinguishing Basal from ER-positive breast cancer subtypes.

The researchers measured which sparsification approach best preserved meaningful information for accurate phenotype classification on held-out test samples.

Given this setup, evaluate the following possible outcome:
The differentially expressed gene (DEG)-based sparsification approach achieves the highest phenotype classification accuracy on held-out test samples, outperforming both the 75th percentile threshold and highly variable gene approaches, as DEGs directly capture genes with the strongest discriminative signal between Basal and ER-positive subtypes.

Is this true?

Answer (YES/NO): NO